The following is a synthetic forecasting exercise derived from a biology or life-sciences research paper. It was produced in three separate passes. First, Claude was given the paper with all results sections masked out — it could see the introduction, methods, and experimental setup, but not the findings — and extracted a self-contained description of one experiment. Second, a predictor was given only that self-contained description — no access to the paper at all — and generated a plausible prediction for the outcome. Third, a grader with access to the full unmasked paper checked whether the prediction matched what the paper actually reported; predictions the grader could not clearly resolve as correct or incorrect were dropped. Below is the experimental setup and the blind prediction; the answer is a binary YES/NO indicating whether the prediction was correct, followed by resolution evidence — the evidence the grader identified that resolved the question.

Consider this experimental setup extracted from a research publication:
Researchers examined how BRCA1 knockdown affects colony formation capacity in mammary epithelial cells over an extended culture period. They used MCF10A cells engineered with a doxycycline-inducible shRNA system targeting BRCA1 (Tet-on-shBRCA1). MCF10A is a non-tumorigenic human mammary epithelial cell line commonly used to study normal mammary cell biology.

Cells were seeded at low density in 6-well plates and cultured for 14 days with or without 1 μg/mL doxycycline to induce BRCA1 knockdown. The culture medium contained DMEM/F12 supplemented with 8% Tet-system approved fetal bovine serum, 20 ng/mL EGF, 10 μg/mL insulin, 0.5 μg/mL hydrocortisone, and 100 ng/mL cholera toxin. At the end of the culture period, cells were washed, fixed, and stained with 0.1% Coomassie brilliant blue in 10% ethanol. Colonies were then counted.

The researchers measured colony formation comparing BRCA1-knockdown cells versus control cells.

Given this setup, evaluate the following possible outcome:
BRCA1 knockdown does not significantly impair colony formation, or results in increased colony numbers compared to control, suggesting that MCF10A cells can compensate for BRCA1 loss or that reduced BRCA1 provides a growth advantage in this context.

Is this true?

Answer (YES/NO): NO